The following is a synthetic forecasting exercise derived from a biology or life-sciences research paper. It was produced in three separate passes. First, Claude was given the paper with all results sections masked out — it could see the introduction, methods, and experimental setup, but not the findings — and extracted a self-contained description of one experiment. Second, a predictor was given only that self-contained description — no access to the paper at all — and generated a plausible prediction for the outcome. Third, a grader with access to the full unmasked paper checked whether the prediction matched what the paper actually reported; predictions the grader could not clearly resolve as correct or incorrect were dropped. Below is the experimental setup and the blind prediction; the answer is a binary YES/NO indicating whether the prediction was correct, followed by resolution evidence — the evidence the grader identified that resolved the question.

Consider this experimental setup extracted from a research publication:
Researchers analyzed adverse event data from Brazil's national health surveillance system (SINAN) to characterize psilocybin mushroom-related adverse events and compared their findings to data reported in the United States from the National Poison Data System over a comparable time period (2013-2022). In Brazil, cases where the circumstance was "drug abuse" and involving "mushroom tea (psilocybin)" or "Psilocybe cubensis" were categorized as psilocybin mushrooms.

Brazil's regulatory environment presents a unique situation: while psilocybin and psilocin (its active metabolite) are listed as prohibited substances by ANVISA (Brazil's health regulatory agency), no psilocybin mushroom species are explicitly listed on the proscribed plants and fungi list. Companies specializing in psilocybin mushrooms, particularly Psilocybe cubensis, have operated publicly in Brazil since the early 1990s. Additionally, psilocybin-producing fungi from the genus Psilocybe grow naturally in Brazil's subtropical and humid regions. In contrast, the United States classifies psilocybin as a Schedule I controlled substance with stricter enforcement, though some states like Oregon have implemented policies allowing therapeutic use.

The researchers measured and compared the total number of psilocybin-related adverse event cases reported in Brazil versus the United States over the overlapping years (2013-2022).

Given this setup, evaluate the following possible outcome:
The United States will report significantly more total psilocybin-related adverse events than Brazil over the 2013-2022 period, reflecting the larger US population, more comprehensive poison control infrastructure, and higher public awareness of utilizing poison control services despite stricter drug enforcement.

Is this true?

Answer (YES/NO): YES